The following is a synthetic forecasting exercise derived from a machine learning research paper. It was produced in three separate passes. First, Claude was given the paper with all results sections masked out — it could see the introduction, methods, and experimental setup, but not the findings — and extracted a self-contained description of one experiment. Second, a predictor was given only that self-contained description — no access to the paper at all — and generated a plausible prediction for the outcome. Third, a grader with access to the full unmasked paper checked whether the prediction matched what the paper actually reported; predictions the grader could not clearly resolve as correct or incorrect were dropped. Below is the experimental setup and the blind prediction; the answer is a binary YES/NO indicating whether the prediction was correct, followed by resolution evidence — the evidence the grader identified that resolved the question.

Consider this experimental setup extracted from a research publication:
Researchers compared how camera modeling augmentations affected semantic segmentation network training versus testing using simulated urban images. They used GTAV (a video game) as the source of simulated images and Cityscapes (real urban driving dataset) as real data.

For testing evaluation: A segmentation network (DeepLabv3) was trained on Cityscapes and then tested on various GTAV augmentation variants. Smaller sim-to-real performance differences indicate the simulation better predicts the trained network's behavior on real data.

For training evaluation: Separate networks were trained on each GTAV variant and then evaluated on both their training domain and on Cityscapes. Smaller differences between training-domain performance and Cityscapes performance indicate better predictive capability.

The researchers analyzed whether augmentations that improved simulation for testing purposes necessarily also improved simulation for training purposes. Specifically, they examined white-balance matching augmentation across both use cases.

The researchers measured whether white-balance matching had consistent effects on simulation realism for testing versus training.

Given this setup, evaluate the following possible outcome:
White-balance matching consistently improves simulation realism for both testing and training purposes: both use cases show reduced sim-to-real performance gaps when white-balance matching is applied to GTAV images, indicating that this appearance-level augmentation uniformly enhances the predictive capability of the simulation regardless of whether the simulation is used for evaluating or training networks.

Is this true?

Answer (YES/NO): NO